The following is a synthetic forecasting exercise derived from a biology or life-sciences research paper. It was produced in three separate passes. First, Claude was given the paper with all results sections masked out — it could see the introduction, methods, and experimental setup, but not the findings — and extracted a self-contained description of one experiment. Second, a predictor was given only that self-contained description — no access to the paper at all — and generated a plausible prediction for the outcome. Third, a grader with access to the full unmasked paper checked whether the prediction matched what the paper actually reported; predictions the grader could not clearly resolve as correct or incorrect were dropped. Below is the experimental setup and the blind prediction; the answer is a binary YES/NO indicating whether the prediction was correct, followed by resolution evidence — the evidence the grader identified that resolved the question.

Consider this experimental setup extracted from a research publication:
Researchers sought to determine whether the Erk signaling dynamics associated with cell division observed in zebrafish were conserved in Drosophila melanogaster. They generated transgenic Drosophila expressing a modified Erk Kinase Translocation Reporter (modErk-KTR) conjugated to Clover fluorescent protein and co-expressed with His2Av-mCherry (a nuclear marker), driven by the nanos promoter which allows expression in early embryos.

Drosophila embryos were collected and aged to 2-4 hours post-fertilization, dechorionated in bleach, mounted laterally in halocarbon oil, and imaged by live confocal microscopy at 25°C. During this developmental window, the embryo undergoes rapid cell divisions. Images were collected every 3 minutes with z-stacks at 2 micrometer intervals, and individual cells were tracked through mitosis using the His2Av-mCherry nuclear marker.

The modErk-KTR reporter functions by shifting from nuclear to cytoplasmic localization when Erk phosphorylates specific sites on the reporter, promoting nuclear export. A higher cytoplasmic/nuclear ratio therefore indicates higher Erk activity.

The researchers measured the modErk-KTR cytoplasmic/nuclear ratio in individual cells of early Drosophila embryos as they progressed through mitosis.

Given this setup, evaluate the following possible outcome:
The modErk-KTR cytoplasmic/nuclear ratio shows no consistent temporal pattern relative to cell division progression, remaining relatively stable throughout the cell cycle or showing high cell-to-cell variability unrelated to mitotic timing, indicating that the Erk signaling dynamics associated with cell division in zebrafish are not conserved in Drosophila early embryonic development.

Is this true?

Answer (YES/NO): NO